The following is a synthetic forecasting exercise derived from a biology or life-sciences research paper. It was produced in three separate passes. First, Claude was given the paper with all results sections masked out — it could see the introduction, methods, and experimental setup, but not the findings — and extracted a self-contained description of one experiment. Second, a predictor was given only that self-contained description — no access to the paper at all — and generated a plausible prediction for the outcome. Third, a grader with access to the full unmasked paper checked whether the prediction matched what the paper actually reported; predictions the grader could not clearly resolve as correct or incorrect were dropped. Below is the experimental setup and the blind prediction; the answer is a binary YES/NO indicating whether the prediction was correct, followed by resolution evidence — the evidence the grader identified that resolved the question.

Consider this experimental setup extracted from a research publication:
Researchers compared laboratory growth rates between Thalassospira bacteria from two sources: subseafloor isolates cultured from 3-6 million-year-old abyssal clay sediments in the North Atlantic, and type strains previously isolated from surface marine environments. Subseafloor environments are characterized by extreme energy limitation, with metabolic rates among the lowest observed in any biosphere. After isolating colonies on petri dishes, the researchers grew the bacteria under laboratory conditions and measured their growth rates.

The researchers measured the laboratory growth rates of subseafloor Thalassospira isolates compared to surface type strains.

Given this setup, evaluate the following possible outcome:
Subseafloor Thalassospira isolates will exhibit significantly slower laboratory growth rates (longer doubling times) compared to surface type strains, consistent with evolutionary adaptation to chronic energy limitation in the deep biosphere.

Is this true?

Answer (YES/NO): NO